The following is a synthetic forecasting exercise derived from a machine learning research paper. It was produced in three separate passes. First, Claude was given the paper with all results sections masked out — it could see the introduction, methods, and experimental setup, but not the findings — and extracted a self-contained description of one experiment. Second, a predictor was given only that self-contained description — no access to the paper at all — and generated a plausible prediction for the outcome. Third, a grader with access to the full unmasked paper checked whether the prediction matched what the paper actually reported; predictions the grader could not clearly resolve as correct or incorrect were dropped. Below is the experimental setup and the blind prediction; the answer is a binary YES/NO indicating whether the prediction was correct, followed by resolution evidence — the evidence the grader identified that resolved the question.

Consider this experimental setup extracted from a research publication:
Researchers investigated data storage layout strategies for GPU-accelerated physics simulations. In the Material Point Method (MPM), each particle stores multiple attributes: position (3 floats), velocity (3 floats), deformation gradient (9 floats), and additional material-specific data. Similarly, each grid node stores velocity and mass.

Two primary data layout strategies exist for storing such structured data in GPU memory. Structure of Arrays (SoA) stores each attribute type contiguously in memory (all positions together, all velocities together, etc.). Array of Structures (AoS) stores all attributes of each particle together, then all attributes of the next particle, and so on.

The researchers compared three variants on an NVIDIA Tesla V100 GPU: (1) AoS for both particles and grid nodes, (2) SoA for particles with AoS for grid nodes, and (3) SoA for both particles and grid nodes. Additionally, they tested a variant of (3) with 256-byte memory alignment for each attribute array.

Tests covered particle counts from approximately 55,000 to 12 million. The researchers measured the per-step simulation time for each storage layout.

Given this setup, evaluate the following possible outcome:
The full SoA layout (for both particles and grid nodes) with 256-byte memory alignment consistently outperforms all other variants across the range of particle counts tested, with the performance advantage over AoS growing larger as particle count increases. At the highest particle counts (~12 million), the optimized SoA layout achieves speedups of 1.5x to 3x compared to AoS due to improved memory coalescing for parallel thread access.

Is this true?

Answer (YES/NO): NO